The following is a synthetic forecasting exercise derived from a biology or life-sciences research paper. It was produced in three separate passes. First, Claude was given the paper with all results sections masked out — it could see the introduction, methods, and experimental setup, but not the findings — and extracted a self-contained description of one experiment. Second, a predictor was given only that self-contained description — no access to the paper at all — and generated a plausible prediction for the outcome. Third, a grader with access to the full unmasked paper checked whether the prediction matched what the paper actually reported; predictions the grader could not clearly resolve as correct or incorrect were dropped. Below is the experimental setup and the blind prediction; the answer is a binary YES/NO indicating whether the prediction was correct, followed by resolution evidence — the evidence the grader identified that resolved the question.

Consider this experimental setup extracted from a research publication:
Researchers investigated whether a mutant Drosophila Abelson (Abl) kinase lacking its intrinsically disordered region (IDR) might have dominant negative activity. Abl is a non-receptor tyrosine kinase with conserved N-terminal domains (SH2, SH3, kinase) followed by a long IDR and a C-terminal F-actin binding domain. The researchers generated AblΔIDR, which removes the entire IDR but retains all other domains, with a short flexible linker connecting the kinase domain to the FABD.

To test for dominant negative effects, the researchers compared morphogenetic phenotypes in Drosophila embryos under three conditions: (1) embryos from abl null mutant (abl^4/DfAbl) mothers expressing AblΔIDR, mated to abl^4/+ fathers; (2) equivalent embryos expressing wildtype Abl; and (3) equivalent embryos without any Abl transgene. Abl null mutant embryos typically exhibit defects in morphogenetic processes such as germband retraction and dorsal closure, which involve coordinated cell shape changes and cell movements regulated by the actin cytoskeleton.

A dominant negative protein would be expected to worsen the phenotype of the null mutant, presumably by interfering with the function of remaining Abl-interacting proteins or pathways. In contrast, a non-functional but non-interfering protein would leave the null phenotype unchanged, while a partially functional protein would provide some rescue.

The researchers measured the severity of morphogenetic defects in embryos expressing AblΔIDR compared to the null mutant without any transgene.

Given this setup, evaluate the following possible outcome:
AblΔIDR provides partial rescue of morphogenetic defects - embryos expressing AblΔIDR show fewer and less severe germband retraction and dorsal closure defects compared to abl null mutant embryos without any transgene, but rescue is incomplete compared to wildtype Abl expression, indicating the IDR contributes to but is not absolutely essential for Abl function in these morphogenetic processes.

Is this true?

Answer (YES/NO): NO